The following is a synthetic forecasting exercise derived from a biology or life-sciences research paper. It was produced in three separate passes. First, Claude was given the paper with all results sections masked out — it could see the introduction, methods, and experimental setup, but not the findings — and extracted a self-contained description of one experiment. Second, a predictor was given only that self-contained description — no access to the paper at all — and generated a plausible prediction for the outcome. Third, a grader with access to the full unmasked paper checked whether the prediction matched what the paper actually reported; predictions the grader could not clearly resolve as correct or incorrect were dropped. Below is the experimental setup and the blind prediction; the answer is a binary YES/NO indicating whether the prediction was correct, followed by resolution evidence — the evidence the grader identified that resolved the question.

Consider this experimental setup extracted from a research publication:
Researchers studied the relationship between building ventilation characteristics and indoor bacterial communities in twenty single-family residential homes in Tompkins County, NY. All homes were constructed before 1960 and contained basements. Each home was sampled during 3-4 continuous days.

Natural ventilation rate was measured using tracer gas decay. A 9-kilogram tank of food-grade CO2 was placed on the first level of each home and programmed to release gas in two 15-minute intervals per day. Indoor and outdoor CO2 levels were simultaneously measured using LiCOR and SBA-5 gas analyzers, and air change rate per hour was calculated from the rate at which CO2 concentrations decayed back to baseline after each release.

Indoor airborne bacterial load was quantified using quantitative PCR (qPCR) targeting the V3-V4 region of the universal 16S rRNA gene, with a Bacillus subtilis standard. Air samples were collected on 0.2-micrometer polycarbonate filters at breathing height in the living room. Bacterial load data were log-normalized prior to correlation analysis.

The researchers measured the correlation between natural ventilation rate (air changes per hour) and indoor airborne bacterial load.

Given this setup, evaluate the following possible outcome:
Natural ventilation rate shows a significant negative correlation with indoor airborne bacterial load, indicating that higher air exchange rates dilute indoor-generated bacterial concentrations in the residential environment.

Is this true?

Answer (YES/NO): NO